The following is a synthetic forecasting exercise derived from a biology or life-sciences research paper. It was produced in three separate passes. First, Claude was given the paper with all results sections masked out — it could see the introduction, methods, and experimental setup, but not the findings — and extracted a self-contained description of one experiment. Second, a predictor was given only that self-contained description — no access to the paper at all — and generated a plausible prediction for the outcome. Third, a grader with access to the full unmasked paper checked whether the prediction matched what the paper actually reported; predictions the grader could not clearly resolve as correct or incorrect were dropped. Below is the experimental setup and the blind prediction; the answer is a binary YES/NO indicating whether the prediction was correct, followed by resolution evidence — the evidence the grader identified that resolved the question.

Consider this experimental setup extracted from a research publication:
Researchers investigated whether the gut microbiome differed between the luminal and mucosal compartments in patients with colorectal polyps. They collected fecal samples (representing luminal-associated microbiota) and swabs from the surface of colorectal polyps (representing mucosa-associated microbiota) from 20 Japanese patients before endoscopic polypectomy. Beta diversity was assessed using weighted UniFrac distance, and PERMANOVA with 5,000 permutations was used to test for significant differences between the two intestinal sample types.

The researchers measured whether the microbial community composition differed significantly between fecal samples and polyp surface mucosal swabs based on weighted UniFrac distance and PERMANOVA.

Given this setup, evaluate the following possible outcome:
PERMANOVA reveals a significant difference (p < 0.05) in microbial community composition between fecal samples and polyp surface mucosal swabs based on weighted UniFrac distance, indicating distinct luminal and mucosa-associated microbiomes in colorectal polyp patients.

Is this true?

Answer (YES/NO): NO